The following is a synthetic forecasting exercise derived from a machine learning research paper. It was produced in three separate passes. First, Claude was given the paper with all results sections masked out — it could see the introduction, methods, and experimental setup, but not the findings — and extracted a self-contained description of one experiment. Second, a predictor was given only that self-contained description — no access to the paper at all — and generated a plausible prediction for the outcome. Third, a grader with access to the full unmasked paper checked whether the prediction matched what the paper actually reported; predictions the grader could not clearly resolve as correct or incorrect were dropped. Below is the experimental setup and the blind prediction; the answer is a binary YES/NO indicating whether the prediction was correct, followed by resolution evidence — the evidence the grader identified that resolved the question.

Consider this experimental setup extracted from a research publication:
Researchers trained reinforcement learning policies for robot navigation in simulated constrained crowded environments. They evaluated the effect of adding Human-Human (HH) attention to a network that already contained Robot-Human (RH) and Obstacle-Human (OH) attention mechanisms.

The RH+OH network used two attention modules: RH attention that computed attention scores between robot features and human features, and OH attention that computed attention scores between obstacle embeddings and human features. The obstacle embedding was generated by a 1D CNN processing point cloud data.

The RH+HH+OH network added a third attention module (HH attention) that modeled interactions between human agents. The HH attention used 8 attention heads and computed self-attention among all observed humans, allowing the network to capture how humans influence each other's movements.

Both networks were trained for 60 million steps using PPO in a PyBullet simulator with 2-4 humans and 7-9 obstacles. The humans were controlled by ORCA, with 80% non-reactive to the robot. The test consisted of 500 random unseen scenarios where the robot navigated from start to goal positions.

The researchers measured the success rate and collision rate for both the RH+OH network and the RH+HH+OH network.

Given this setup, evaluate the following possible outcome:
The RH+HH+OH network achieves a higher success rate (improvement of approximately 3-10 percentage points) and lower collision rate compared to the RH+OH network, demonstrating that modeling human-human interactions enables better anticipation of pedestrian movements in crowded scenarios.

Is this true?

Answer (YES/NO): YES